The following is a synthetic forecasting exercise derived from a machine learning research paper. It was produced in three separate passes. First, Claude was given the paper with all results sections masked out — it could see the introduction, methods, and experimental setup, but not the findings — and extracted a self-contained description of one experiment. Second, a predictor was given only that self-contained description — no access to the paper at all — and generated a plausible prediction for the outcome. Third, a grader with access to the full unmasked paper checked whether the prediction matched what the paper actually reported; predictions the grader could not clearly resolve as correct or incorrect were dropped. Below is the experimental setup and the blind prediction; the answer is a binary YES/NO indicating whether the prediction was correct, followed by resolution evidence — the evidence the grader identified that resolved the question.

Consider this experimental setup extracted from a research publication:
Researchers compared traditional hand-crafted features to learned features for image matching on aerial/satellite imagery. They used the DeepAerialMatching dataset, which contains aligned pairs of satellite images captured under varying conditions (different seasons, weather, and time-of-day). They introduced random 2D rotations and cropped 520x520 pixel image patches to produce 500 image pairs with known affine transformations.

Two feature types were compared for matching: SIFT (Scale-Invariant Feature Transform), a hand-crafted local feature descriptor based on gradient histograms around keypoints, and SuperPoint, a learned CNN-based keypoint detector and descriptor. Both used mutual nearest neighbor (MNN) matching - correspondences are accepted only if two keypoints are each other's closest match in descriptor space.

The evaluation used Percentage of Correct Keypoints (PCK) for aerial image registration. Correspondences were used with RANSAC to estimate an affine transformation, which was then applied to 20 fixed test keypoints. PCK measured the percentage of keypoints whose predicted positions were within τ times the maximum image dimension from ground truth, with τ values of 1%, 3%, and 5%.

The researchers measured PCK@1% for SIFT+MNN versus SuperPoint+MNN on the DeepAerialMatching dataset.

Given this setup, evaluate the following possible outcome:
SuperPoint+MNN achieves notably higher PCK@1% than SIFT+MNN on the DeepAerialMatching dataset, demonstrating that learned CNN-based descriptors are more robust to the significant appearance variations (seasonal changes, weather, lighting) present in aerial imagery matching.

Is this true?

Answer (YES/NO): NO